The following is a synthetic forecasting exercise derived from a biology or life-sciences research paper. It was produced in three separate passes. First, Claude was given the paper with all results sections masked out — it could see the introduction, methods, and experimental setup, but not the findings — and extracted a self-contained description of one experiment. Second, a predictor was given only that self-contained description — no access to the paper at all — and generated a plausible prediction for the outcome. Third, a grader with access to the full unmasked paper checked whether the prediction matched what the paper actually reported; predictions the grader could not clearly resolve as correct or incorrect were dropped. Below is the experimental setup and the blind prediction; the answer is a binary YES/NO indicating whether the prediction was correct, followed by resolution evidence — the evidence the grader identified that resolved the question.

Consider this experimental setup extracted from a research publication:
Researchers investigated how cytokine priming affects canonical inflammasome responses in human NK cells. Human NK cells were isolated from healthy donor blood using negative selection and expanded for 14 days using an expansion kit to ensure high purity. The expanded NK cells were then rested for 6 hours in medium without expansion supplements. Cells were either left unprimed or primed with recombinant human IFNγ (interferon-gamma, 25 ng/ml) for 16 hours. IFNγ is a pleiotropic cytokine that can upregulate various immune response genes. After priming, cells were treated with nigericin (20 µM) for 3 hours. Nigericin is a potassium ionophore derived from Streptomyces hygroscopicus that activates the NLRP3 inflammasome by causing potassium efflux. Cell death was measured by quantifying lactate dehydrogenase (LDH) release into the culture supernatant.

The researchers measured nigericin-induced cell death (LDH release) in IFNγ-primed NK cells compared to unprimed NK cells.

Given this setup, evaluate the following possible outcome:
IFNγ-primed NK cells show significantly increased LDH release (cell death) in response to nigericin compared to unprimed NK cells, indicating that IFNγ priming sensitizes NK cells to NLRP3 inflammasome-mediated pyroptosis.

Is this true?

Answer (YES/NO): NO